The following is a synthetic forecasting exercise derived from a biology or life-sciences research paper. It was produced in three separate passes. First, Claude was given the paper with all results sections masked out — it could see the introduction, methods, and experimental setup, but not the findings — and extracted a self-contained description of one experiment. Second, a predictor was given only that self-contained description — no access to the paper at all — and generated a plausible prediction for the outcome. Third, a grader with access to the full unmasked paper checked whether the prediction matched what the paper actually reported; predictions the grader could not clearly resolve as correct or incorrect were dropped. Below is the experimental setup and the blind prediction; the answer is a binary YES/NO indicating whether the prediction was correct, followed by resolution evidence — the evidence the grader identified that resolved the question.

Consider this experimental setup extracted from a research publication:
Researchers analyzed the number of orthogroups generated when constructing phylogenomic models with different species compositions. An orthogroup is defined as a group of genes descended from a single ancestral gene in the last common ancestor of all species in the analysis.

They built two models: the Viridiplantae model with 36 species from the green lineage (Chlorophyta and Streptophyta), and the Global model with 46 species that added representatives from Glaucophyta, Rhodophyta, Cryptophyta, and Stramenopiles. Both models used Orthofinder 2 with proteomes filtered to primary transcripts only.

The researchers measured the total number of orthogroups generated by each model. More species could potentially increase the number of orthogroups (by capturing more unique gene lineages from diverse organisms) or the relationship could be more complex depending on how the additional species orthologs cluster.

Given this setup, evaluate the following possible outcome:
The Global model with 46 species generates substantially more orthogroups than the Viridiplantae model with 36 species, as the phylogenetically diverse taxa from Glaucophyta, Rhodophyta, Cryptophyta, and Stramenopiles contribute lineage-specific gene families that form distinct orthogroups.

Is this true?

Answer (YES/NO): YES